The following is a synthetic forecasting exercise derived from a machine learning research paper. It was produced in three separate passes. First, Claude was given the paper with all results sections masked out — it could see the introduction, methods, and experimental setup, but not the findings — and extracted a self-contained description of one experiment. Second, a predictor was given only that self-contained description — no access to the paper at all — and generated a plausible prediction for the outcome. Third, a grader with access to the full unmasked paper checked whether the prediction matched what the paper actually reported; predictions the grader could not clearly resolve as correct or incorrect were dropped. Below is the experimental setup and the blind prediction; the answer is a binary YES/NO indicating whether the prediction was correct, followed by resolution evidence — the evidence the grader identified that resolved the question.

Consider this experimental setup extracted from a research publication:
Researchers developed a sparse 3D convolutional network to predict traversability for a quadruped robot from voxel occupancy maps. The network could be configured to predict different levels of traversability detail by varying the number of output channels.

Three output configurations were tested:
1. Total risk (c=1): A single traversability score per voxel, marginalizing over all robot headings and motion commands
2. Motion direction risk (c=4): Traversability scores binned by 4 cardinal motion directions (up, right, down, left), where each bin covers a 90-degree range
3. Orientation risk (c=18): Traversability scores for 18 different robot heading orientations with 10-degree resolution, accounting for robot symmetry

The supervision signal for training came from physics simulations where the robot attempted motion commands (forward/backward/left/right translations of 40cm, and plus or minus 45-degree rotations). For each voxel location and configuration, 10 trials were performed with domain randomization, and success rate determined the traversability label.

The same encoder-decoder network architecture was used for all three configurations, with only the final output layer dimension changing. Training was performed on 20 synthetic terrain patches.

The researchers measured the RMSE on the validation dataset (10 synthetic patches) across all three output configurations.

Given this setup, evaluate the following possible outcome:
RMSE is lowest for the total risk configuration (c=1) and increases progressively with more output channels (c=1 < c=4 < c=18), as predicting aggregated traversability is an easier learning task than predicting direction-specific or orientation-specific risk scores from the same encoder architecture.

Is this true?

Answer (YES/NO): YES